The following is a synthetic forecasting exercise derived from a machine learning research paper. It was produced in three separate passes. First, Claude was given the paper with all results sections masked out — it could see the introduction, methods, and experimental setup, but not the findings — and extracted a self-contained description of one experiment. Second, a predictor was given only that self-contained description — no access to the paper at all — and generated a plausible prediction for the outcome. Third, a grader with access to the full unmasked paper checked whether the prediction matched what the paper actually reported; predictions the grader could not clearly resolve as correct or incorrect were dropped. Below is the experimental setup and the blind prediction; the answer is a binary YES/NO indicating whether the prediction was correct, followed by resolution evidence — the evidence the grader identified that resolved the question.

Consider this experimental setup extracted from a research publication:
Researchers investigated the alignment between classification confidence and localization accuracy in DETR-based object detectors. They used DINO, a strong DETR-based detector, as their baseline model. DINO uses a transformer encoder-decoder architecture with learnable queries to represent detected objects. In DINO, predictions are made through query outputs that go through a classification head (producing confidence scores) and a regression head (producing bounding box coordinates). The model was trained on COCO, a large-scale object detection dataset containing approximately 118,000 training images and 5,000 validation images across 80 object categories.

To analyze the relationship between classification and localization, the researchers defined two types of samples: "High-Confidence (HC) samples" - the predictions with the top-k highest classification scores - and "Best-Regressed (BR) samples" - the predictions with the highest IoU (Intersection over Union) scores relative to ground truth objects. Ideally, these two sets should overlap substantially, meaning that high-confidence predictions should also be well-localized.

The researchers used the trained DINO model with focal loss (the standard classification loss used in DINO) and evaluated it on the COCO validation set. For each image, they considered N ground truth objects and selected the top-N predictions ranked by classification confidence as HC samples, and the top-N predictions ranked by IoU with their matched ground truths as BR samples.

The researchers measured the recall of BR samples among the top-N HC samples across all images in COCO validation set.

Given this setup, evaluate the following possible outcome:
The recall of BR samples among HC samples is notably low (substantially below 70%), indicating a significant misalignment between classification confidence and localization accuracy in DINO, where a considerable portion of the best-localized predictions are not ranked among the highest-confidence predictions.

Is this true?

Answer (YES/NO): YES